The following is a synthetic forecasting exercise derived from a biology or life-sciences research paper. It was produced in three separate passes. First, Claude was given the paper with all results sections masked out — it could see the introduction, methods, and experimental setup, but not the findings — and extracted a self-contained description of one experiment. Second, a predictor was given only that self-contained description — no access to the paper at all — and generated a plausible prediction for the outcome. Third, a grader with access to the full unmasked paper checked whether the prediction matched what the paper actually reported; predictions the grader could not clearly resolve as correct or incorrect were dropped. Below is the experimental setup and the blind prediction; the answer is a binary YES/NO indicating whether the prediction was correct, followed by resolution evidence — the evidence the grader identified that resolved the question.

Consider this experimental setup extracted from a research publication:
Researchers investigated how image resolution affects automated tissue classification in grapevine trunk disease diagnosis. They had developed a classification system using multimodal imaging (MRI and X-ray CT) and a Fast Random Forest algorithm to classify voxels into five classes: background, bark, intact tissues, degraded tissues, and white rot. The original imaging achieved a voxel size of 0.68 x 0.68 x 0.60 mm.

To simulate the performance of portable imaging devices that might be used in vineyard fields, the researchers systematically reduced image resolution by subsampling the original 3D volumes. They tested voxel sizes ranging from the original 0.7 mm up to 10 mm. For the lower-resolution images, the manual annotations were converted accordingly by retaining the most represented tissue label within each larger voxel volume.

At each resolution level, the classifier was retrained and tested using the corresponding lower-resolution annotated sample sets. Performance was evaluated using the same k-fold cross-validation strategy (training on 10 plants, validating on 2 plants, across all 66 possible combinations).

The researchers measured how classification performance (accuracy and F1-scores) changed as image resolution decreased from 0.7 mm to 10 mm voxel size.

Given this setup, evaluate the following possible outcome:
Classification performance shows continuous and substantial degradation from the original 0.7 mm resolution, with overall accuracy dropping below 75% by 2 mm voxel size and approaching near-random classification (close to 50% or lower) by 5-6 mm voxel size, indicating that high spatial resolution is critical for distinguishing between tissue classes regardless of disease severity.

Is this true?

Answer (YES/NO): NO